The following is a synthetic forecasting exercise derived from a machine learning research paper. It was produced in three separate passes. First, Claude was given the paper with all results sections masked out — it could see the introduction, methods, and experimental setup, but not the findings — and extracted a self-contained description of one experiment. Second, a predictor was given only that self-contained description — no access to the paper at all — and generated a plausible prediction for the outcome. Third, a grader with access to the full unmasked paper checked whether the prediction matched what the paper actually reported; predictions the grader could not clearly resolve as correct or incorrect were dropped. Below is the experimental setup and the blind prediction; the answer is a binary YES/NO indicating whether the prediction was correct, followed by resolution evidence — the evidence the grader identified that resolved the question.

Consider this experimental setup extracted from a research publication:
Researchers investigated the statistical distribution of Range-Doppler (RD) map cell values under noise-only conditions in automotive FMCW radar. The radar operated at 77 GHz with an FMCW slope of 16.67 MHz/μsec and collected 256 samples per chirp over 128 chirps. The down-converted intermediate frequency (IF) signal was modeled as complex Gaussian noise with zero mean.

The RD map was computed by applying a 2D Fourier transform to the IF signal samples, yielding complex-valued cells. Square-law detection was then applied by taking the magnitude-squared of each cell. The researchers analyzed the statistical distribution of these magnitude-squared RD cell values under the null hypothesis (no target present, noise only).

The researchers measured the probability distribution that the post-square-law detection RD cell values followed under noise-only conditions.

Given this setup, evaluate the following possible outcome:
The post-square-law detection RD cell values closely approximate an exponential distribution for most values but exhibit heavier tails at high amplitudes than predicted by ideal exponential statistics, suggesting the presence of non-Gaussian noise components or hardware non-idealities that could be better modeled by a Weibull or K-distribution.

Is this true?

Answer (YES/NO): NO